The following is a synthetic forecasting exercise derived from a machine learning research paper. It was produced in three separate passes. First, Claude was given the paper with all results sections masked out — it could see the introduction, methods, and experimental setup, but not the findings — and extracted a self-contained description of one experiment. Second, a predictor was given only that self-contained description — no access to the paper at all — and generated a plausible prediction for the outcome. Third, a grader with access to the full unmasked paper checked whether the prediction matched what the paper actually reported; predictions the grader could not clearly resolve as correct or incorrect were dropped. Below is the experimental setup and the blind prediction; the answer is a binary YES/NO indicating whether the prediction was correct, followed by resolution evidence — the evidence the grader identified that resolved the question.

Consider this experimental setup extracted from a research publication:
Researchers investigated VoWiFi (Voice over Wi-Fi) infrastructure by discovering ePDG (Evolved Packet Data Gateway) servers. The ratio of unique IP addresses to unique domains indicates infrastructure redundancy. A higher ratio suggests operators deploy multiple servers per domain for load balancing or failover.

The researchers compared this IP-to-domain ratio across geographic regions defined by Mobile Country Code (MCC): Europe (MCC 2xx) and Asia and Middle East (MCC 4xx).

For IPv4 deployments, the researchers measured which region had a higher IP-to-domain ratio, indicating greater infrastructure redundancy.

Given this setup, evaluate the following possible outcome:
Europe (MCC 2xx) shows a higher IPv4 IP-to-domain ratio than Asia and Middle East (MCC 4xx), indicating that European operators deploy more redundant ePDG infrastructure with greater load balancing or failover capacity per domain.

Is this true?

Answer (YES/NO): YES